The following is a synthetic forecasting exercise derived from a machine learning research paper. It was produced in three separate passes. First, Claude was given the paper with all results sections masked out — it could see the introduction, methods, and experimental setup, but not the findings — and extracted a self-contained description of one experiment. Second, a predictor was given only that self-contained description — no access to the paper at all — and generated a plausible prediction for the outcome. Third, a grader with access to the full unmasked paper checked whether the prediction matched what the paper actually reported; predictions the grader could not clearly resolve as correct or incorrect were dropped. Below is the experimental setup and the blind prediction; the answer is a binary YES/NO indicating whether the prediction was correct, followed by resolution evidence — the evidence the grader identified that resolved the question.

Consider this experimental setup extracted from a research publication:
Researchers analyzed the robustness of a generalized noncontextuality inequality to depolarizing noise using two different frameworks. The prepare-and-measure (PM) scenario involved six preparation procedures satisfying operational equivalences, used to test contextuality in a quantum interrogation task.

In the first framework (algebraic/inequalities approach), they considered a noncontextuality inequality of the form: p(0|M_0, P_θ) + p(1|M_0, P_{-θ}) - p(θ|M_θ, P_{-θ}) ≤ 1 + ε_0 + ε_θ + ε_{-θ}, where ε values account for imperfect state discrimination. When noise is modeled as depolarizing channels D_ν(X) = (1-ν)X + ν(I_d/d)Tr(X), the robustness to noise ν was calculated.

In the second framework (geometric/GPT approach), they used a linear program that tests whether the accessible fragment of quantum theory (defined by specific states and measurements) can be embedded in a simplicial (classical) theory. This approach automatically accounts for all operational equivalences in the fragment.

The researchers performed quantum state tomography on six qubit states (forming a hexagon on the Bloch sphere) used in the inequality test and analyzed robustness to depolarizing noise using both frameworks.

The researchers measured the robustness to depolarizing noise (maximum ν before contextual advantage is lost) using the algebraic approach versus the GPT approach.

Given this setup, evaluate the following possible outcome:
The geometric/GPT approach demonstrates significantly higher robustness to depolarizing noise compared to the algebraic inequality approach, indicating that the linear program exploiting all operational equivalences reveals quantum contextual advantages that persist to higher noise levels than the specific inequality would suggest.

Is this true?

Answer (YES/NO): YES